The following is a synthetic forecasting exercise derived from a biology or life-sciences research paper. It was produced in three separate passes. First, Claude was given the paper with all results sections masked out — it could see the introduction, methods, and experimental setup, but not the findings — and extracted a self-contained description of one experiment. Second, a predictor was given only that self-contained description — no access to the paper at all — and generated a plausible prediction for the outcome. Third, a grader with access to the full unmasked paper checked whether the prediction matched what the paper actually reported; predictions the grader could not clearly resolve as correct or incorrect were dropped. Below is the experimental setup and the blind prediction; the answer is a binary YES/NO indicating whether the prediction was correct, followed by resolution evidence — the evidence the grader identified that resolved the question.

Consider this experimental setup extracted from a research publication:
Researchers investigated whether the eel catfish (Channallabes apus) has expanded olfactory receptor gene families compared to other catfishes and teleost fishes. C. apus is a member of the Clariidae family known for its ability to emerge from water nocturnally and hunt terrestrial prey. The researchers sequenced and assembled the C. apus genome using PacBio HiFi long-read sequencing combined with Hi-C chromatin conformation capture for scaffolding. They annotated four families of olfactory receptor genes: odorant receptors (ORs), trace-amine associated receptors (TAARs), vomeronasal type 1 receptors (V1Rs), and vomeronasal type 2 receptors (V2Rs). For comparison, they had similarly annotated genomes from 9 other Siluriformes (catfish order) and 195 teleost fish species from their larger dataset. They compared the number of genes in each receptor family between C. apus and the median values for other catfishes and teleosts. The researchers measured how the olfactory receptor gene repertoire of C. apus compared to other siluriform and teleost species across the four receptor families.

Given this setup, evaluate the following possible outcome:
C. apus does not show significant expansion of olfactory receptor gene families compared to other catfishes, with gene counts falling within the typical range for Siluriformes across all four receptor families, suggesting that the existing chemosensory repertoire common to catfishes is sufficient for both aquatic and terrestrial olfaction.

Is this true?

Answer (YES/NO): NO